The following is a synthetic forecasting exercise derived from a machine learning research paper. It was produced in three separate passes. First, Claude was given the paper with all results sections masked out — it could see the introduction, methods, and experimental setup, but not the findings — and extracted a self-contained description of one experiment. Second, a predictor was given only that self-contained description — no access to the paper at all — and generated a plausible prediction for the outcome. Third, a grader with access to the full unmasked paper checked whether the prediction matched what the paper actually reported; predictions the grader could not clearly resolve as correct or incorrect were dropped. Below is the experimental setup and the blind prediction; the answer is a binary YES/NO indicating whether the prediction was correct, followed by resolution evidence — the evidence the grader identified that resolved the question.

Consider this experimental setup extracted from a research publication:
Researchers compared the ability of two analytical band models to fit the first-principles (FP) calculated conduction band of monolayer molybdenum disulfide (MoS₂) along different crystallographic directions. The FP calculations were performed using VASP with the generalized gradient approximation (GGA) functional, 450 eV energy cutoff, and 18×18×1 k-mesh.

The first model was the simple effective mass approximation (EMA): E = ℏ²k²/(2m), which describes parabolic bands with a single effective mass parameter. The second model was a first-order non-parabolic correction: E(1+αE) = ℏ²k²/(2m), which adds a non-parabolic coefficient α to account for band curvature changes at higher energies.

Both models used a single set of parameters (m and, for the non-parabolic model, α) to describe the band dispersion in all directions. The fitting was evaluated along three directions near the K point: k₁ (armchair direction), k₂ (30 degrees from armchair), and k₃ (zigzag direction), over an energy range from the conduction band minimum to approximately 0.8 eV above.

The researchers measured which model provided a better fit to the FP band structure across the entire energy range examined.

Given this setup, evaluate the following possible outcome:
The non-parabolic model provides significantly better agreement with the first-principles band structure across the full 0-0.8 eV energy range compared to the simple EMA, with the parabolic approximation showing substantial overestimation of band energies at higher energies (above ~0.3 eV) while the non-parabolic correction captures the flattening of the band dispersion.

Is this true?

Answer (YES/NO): NO